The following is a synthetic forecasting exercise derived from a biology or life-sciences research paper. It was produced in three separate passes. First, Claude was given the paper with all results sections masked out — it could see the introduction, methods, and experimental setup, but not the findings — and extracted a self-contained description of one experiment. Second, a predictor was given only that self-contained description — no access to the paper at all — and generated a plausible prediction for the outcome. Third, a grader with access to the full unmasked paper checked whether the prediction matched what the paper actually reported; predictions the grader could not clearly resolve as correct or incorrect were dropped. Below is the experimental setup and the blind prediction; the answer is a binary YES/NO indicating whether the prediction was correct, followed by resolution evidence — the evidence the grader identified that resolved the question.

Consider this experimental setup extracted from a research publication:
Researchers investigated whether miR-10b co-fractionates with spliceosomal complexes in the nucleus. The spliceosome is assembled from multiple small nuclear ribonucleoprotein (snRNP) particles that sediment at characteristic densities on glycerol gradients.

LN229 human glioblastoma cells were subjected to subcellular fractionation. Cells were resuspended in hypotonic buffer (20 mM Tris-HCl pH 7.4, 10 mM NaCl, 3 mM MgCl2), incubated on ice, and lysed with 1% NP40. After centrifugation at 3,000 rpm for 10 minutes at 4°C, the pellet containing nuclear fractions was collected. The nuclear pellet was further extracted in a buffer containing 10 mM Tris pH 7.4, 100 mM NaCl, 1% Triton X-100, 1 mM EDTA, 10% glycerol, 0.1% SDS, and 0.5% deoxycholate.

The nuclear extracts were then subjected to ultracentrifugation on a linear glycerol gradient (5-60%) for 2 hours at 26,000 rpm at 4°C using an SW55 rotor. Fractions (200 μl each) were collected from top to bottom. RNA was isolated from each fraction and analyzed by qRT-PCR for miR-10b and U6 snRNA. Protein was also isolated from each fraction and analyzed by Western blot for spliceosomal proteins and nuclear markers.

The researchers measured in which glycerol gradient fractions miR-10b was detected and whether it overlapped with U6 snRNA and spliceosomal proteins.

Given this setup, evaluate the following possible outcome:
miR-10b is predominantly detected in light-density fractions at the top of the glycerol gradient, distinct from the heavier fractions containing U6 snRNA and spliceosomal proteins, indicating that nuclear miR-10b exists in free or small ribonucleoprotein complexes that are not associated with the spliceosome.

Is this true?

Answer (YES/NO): NO